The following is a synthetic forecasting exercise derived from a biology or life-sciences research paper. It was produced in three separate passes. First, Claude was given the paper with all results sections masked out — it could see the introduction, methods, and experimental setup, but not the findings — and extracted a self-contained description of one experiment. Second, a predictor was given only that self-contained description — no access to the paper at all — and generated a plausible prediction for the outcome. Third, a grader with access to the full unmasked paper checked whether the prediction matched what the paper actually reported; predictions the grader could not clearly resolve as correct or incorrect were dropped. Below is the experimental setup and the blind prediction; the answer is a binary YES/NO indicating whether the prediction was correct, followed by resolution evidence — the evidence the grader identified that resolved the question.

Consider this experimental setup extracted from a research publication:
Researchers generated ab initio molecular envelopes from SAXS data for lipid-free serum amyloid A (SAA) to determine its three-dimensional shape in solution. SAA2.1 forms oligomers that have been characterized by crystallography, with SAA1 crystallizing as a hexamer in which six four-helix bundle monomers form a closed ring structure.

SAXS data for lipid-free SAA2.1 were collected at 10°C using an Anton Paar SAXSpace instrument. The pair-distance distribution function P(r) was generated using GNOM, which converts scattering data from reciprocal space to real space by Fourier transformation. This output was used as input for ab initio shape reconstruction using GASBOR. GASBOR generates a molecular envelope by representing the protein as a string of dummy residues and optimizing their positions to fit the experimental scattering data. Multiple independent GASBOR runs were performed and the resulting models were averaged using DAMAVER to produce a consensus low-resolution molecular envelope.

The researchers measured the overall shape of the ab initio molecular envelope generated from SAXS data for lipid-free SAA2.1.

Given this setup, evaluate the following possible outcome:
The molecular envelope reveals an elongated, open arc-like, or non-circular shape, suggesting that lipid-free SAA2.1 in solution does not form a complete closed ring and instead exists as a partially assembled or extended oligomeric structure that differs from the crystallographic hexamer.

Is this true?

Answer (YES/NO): NO